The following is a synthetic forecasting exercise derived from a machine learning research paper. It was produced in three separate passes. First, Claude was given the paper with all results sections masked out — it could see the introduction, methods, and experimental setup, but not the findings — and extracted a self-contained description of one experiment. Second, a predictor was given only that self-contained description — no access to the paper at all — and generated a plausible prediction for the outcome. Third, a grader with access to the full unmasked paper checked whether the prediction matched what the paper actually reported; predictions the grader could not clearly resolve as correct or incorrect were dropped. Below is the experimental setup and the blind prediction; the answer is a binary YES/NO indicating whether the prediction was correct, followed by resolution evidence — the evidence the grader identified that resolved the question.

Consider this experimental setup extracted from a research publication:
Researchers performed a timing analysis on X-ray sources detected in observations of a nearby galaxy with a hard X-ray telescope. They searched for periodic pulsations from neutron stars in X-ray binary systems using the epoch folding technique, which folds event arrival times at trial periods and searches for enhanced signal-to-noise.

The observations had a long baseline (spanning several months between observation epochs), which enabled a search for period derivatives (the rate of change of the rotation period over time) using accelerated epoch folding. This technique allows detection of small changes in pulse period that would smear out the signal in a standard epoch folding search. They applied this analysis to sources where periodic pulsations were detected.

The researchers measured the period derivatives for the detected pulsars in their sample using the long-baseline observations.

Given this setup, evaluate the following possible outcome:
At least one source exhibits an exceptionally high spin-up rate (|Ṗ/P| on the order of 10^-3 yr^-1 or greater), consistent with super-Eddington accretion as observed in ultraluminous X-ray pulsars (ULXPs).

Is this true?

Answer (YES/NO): NO